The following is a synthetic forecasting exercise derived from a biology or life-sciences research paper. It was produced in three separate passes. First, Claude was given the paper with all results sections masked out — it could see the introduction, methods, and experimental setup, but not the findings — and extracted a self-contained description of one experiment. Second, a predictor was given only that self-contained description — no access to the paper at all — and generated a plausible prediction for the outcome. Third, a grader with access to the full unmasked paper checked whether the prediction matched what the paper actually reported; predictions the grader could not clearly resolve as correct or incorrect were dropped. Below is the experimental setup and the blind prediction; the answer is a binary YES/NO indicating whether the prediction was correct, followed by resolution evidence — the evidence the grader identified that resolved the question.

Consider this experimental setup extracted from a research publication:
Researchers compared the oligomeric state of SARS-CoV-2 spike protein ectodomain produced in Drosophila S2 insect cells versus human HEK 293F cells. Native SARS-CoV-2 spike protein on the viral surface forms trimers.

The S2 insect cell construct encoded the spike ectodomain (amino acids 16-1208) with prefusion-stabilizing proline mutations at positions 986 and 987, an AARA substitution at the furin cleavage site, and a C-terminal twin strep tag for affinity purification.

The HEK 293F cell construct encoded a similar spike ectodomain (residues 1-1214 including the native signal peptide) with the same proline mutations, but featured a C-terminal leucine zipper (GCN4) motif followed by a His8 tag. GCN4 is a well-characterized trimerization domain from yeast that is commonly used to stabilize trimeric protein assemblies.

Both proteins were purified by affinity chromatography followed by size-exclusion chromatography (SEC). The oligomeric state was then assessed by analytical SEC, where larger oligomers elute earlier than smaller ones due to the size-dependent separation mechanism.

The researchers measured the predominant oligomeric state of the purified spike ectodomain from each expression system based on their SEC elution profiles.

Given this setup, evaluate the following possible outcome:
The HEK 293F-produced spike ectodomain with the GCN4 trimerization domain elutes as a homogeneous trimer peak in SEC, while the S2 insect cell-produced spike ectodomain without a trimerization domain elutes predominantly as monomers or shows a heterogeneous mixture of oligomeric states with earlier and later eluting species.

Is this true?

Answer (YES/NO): NO